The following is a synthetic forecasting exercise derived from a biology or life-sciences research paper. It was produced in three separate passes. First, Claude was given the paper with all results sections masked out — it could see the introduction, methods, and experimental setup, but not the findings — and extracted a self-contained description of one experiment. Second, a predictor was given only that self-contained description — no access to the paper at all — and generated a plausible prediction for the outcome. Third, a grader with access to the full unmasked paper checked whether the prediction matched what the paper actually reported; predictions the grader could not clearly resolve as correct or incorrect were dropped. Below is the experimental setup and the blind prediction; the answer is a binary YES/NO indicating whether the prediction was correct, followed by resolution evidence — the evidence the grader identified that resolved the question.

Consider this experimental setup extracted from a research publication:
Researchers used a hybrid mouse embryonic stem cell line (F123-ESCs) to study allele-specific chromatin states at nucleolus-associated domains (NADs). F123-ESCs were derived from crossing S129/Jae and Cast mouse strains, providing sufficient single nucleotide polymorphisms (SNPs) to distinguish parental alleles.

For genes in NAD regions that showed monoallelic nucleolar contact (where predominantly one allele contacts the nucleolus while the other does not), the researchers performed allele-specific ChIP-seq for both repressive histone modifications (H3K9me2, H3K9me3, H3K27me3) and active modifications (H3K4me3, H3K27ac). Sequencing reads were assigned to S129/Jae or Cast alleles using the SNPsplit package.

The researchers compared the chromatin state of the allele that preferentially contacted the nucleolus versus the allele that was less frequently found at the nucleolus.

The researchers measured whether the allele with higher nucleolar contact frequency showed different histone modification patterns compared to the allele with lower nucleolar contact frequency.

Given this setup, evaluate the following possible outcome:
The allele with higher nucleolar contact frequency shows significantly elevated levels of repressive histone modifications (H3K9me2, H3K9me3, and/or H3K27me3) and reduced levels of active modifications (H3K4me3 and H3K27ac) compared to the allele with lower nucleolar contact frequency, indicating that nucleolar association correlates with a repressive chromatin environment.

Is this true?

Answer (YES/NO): YES